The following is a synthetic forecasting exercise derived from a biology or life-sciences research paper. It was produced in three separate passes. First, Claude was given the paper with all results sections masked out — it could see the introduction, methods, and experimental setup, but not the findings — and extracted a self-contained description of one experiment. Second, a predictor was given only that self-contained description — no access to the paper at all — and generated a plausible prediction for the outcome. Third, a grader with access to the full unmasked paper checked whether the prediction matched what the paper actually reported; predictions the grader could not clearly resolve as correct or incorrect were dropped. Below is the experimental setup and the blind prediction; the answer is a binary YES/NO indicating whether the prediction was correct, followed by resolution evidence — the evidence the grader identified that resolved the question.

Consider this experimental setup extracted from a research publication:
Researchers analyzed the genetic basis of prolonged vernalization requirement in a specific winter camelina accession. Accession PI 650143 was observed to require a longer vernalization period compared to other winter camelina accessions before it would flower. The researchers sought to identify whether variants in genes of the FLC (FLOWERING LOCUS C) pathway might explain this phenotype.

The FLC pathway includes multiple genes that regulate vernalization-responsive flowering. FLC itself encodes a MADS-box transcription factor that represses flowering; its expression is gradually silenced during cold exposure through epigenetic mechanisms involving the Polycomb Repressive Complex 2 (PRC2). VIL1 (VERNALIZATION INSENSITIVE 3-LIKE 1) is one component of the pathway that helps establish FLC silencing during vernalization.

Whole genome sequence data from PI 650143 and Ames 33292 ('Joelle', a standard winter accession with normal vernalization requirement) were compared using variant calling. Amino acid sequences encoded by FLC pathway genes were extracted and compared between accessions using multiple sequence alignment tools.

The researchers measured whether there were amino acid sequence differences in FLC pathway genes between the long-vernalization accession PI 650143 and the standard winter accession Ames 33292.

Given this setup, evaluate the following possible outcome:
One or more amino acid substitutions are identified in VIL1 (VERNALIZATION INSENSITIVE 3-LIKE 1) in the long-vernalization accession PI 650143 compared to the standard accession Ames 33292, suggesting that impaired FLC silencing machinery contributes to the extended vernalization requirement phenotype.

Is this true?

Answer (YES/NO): YES